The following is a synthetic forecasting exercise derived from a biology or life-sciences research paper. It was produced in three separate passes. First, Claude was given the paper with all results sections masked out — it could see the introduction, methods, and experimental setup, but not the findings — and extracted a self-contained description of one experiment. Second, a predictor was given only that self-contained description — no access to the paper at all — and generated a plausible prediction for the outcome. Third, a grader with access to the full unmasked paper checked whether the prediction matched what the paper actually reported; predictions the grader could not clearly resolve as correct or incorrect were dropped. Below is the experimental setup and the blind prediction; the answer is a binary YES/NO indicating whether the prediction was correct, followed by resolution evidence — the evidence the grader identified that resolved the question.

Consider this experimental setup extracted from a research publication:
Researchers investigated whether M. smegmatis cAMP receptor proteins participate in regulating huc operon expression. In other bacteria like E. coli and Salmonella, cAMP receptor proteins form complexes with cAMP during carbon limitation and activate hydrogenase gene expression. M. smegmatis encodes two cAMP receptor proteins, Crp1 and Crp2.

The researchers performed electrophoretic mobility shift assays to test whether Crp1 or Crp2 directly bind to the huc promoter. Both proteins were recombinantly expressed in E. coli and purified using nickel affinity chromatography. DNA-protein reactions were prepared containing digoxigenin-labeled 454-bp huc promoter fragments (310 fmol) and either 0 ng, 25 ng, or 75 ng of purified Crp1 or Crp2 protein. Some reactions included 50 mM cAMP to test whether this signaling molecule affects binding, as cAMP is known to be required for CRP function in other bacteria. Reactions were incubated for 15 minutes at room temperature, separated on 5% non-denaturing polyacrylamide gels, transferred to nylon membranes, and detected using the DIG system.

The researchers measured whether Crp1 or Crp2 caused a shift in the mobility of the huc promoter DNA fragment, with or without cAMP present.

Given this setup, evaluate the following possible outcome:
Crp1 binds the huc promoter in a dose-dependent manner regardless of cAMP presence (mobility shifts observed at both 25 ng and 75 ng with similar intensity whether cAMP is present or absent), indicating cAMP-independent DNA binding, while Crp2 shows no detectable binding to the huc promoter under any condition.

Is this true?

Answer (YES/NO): NO